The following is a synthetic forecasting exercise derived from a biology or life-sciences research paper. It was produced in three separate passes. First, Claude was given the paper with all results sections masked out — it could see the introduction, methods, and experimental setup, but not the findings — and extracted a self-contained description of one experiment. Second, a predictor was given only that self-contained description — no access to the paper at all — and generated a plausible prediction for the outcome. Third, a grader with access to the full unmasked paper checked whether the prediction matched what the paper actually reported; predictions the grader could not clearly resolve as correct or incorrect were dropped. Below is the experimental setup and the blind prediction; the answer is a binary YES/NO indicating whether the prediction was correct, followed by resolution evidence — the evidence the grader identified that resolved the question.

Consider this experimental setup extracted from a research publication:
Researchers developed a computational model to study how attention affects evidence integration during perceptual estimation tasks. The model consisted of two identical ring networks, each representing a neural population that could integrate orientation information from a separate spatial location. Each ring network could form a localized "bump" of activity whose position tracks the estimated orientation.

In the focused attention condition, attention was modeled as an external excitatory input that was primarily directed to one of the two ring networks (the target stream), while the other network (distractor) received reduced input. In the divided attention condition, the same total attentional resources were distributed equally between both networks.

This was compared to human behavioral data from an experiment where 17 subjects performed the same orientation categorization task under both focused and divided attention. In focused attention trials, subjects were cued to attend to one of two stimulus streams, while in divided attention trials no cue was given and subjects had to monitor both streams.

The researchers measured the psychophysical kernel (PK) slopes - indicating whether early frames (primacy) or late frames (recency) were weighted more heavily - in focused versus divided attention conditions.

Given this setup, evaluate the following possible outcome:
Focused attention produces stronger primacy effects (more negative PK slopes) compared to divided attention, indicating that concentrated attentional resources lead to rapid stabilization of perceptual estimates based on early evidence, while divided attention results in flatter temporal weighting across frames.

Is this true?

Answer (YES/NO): NO